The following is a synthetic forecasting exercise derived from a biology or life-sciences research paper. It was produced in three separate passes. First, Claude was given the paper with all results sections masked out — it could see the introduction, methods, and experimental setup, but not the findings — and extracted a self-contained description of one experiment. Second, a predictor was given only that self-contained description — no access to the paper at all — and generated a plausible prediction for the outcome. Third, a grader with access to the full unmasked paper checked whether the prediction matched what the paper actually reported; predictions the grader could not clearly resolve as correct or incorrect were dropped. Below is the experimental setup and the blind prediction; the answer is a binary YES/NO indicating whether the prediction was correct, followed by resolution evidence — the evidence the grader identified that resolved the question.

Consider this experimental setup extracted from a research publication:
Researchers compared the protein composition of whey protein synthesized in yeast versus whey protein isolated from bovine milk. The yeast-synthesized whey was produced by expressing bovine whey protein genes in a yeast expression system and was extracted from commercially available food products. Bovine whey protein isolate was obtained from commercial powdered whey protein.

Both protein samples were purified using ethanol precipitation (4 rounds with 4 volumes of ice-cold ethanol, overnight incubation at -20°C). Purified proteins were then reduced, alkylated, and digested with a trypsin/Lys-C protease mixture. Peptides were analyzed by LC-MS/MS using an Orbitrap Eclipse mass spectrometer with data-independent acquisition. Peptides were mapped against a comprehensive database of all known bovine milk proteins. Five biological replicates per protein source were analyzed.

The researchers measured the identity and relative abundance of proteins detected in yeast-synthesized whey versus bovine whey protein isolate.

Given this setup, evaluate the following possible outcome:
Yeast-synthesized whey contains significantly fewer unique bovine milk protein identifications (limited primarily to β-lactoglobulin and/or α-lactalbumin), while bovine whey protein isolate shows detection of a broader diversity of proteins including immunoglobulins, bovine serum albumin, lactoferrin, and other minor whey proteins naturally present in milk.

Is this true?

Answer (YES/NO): NO